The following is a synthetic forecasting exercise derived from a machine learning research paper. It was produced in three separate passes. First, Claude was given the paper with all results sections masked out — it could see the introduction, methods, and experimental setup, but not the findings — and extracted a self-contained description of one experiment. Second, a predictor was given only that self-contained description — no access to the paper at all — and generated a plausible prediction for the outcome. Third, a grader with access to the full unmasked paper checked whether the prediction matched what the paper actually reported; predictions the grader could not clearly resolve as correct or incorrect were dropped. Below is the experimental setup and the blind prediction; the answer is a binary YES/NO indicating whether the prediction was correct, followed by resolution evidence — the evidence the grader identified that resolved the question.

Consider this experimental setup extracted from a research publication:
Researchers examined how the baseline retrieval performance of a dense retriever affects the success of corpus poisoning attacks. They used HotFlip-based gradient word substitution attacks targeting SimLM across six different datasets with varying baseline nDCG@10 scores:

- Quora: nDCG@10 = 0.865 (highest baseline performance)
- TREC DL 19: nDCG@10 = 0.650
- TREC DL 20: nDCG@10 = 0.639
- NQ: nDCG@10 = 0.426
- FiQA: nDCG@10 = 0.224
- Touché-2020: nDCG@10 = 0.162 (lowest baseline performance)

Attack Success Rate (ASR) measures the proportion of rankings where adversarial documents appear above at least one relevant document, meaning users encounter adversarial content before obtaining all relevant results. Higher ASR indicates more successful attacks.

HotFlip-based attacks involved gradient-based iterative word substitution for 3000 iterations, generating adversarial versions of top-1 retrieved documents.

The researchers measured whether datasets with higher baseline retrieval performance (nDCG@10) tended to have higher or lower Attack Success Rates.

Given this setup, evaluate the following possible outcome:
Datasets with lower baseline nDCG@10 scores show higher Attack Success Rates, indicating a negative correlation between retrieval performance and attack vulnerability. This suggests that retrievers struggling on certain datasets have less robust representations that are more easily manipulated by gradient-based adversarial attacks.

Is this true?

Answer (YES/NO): NO